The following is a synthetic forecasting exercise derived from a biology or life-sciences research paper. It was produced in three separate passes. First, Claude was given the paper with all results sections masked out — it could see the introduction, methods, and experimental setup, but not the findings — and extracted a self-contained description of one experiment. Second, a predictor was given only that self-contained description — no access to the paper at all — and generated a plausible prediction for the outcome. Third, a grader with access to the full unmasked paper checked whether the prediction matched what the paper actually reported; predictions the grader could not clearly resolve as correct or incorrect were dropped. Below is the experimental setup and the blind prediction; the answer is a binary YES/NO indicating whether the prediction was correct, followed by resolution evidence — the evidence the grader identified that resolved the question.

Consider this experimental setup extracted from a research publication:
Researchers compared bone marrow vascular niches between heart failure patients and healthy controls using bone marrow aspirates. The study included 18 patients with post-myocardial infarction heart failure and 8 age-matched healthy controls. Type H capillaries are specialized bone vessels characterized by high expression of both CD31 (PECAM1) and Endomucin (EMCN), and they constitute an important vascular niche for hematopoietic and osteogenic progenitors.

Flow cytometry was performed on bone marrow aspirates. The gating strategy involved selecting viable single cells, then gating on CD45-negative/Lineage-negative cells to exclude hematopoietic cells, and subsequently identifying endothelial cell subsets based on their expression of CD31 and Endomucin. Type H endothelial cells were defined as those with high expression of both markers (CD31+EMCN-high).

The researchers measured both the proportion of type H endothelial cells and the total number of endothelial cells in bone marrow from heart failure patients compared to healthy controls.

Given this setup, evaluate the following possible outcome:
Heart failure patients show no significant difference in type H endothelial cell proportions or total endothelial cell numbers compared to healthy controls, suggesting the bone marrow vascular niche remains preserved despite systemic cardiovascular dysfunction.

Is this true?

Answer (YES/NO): NO